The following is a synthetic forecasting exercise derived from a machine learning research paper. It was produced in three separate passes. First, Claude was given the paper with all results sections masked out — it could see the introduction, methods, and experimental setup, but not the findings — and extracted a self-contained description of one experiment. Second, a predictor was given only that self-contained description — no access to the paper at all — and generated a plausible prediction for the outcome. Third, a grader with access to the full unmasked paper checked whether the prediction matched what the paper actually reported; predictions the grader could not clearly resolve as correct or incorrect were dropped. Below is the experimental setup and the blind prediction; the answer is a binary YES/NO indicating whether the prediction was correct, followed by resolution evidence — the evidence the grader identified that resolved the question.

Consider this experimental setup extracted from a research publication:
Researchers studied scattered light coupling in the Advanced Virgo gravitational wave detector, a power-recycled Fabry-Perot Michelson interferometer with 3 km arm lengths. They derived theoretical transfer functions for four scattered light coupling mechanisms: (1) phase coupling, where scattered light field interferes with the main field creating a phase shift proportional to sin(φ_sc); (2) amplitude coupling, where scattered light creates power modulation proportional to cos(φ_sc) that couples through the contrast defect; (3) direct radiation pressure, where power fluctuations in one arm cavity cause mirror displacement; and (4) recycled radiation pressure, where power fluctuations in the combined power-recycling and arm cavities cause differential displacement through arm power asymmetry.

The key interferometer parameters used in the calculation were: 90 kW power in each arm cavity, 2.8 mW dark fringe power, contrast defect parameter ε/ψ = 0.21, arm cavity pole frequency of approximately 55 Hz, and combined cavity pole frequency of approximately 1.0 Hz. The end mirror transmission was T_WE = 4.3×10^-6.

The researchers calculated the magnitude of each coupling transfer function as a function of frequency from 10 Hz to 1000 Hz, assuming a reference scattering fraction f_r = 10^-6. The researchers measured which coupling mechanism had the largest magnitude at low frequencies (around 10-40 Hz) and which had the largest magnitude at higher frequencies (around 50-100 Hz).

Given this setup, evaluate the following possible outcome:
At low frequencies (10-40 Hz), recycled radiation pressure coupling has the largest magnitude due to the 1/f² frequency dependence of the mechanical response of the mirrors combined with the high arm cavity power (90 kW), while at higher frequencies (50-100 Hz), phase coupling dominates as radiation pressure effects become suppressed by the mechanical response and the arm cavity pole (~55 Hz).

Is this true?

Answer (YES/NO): NO